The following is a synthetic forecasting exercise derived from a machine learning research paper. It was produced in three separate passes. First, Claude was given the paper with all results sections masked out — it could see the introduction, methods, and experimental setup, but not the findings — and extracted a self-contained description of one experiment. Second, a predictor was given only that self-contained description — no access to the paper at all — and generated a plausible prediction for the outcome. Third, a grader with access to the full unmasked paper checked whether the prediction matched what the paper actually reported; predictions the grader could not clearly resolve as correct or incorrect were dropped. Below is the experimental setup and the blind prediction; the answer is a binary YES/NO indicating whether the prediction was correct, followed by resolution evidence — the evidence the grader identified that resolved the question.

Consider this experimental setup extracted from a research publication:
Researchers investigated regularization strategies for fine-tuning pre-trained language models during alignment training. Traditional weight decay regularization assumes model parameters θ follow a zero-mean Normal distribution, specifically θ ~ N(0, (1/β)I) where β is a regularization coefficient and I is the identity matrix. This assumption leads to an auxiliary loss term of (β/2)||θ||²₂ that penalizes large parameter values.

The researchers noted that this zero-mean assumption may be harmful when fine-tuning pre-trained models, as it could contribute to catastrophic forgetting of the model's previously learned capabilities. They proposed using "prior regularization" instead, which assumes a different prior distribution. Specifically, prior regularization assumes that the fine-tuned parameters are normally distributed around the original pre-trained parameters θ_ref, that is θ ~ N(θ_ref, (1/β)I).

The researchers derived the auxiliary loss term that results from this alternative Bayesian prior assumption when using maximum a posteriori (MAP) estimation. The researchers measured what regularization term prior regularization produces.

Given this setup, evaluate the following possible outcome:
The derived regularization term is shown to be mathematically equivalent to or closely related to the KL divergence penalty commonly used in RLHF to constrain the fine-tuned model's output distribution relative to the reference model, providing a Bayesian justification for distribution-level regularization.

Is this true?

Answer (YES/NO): NO